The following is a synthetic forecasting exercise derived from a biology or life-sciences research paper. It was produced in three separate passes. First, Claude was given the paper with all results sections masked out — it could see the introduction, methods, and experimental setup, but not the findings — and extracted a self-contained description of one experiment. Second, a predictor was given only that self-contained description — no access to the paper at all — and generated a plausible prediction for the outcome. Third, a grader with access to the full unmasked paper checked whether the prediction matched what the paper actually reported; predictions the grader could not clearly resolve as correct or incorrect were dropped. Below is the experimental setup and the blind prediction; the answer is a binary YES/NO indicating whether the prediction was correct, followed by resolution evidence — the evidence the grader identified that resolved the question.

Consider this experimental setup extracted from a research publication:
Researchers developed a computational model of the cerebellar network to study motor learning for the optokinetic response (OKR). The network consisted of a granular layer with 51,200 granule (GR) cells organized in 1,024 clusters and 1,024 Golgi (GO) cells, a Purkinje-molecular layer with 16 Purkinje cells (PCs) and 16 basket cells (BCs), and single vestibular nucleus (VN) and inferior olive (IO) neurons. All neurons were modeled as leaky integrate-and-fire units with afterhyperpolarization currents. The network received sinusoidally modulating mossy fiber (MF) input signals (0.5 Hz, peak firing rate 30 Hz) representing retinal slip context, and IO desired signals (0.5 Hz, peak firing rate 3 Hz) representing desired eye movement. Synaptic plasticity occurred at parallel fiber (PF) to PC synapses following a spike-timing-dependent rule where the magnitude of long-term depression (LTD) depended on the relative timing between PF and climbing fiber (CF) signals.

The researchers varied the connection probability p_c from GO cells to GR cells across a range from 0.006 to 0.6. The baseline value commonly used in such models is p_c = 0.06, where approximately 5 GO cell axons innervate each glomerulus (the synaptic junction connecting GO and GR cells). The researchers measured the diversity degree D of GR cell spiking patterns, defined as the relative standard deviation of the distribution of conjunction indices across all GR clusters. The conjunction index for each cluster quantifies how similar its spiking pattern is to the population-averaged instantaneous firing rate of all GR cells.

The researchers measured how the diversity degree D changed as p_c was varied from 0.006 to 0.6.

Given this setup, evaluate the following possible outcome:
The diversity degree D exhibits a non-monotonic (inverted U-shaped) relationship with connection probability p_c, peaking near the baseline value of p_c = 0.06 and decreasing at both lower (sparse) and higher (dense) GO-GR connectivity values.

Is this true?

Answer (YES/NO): YES